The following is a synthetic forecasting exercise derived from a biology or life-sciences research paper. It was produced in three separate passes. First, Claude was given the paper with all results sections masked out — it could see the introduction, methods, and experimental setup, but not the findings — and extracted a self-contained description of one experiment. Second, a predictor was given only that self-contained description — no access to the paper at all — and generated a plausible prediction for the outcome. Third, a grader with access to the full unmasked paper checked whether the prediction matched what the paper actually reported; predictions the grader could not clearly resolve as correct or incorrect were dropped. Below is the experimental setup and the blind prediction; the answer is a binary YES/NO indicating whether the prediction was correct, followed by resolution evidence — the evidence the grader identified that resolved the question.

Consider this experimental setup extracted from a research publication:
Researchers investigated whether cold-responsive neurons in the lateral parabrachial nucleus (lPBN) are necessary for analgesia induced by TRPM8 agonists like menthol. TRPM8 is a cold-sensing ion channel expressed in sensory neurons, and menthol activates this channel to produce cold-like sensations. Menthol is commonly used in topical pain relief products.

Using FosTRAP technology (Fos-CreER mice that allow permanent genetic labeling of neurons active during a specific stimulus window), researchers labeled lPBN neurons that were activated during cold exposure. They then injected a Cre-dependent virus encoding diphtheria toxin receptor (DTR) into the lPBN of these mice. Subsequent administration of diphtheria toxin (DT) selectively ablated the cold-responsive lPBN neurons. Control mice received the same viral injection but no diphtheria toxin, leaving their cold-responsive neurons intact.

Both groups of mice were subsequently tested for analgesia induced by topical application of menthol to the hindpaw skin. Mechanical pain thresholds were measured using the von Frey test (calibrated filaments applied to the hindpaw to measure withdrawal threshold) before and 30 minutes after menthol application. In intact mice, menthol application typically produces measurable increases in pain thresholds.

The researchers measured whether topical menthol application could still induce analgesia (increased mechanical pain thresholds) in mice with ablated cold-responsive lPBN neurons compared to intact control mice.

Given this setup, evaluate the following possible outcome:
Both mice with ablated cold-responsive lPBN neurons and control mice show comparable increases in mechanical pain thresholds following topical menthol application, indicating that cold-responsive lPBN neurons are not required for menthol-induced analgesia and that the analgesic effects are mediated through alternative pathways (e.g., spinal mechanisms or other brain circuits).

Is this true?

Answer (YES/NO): NO